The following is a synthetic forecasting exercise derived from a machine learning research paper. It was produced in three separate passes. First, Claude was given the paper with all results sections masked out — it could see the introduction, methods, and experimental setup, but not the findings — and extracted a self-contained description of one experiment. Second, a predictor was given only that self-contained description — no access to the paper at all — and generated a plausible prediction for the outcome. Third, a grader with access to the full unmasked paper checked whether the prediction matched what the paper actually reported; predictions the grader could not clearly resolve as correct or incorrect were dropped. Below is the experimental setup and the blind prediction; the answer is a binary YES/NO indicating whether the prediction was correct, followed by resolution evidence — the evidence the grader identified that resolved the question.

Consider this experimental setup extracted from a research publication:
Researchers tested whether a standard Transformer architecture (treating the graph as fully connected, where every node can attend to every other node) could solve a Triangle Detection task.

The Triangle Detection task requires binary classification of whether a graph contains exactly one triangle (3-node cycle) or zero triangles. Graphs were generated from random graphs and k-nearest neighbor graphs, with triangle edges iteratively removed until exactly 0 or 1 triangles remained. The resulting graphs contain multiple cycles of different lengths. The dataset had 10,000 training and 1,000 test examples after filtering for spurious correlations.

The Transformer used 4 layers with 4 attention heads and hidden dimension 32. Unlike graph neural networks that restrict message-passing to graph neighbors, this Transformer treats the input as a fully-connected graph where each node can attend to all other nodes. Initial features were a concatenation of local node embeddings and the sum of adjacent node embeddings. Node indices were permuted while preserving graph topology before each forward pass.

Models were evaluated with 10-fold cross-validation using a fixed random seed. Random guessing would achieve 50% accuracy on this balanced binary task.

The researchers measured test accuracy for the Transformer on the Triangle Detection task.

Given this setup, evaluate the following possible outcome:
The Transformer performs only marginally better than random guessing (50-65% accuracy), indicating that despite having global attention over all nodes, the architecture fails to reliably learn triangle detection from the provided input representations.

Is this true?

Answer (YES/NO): NO